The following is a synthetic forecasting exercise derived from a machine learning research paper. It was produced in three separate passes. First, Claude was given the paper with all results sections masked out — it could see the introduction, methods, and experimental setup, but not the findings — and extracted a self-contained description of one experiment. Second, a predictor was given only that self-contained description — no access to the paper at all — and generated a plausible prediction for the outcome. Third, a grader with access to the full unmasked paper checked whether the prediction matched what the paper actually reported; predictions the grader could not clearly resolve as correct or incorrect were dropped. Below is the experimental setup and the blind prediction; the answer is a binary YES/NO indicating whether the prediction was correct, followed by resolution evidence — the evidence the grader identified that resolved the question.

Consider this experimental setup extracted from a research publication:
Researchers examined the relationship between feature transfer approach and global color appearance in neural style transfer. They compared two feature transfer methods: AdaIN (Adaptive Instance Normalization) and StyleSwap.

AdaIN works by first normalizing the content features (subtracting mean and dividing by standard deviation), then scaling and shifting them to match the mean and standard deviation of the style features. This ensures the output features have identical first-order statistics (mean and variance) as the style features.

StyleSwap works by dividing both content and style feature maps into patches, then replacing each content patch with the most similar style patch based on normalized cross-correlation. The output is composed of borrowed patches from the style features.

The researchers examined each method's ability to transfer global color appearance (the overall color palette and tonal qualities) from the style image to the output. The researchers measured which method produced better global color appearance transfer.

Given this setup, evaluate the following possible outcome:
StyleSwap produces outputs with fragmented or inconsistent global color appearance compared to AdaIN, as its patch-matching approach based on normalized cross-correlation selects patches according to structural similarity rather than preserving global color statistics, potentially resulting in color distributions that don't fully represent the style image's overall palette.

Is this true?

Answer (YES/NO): YES